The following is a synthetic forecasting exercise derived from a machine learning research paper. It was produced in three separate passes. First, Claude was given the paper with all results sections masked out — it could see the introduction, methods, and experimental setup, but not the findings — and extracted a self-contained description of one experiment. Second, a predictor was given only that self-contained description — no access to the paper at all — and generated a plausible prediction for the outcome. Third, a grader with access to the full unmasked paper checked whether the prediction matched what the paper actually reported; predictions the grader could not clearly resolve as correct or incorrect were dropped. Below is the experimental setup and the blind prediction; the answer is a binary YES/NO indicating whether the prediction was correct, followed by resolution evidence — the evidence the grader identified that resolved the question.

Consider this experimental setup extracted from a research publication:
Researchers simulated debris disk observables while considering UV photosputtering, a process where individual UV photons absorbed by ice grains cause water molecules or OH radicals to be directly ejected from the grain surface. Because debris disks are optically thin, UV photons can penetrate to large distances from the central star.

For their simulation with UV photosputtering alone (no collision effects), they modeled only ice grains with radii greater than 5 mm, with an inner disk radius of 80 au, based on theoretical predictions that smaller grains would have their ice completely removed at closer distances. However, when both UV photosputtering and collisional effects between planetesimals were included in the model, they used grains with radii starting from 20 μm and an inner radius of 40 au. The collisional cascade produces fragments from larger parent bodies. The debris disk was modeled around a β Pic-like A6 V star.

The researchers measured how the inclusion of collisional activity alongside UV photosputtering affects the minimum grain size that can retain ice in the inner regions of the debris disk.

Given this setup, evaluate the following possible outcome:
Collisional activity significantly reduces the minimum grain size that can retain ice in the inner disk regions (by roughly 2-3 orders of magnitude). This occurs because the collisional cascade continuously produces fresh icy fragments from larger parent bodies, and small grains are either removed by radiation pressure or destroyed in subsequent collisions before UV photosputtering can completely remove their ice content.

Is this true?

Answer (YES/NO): YES